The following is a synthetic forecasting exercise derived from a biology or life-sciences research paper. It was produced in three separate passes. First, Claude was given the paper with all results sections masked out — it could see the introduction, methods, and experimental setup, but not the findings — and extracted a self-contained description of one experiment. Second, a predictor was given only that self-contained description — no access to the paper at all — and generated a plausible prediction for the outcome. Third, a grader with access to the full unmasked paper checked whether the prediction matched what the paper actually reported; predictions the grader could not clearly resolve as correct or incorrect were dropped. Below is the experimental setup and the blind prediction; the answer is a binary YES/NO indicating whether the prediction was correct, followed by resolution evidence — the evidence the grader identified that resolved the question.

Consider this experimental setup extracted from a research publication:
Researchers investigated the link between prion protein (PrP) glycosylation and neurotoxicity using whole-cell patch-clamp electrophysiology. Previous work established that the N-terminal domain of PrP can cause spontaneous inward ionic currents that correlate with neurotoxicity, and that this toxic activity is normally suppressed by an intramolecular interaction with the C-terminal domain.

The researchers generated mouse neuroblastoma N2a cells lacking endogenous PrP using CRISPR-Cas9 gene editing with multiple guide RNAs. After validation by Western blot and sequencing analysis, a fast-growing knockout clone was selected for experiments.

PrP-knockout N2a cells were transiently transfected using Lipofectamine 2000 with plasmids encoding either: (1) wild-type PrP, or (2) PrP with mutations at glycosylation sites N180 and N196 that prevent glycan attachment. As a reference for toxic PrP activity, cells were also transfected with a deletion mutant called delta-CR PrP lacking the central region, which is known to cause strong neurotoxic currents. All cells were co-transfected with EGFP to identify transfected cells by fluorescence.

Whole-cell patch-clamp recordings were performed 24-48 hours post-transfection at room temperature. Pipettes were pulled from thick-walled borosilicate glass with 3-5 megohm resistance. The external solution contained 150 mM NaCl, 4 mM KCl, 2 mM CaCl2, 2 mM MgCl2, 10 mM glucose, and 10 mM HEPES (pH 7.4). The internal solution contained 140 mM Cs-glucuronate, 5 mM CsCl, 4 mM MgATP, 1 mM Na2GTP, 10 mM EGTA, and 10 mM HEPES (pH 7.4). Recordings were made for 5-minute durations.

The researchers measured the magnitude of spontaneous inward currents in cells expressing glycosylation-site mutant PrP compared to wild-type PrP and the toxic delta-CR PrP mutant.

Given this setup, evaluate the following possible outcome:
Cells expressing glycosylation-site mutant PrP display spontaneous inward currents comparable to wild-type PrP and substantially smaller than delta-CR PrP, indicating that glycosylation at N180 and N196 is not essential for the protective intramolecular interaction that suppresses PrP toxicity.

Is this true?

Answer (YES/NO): NO